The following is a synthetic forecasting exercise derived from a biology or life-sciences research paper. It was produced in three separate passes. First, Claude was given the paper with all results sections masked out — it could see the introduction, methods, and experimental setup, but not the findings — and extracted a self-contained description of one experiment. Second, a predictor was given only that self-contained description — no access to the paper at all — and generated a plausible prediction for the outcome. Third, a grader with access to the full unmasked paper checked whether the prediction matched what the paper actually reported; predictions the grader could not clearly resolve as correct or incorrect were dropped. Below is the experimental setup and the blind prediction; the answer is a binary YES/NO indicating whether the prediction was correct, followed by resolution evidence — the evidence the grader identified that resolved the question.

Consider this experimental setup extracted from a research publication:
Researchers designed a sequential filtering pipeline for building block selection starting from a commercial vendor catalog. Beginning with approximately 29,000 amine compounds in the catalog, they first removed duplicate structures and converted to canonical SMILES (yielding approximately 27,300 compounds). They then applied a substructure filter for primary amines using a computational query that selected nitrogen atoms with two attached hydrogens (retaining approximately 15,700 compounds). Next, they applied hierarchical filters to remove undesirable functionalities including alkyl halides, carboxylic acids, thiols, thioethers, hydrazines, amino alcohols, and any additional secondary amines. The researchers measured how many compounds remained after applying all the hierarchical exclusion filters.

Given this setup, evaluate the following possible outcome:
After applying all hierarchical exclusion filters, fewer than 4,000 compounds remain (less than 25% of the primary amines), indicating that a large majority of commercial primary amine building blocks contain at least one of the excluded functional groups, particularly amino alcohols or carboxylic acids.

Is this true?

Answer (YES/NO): NO